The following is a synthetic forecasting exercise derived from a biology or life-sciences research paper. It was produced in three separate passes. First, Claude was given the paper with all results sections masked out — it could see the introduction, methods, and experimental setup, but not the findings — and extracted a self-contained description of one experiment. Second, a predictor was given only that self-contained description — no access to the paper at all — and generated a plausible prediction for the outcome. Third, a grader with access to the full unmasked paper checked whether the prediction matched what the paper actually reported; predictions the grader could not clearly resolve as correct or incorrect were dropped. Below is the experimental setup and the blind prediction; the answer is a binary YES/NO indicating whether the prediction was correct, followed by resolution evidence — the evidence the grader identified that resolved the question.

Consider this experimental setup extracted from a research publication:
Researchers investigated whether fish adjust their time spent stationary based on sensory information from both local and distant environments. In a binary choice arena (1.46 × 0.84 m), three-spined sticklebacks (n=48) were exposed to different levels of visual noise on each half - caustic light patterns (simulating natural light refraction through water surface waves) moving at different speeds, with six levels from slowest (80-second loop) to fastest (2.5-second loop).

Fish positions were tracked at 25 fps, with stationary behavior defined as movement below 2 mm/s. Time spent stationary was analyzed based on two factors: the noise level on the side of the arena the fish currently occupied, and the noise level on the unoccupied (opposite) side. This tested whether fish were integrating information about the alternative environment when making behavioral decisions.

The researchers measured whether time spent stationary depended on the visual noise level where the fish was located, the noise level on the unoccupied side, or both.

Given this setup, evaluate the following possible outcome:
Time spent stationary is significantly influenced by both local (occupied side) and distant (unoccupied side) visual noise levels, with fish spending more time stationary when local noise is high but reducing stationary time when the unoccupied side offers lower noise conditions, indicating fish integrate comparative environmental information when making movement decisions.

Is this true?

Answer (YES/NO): NO